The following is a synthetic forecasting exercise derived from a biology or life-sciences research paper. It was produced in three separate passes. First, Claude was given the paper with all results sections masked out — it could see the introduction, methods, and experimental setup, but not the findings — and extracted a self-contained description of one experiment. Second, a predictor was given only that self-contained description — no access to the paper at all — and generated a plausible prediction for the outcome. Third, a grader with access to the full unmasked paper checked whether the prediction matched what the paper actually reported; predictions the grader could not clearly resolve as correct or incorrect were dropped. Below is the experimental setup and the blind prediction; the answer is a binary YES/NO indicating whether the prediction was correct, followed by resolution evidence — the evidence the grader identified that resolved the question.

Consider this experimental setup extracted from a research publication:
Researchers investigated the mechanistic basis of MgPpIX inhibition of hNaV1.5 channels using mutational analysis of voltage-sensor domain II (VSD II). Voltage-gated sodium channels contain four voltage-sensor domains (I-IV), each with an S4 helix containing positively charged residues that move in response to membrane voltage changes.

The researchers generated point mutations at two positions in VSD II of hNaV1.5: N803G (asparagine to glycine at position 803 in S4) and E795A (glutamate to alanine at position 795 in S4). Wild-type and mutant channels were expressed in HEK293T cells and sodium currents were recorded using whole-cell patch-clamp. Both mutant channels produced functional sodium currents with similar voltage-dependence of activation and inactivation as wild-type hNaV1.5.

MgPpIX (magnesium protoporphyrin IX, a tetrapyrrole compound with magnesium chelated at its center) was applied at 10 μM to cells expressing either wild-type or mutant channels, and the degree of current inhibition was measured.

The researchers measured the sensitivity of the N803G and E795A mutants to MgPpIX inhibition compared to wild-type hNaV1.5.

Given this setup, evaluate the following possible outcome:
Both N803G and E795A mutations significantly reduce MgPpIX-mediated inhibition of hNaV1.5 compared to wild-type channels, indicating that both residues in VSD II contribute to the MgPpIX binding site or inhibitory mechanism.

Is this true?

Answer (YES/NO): YES